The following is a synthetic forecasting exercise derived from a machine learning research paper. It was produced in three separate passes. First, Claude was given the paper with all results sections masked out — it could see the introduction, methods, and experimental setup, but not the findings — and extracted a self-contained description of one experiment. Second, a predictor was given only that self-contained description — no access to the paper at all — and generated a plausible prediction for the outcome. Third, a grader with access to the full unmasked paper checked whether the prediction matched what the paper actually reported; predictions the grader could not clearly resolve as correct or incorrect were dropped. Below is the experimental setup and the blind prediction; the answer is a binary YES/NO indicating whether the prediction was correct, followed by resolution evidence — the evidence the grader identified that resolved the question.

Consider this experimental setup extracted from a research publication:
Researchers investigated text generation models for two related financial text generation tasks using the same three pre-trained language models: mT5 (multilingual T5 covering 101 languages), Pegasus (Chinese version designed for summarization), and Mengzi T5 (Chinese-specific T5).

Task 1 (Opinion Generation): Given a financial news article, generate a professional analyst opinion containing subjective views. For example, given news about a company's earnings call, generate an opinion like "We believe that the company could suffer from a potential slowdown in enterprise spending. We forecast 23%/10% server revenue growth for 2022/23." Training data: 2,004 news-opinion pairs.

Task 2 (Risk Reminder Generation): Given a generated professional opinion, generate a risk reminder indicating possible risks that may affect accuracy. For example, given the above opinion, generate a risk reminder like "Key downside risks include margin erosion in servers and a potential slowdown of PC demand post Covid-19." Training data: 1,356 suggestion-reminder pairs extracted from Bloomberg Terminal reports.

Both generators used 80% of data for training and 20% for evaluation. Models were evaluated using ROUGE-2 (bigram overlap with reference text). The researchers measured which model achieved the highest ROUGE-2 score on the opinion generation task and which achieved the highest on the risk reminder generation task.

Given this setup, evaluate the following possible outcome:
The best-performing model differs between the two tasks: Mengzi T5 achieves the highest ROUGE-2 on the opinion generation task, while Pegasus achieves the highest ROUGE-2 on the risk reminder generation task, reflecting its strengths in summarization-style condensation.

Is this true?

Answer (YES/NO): YES